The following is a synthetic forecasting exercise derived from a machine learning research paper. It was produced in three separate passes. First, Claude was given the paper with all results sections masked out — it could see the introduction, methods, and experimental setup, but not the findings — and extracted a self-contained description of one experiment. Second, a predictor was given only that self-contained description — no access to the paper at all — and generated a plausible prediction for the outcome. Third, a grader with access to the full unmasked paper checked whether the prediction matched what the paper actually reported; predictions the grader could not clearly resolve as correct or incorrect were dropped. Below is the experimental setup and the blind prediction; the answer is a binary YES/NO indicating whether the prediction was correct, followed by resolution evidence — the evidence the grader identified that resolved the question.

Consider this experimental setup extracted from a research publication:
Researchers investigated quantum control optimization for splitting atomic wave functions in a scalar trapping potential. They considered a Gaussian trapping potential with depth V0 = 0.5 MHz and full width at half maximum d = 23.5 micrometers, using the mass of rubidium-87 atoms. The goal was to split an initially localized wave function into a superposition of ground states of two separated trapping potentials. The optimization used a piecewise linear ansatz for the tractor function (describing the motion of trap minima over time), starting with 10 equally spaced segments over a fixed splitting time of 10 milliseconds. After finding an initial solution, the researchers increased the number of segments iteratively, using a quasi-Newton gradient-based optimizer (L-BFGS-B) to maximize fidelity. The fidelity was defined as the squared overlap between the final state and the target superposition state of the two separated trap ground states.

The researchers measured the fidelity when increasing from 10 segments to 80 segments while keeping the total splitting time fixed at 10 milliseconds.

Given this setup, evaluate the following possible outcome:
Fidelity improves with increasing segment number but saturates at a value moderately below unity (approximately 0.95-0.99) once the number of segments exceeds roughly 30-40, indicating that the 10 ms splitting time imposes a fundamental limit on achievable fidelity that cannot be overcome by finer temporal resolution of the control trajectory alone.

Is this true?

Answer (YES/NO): NO